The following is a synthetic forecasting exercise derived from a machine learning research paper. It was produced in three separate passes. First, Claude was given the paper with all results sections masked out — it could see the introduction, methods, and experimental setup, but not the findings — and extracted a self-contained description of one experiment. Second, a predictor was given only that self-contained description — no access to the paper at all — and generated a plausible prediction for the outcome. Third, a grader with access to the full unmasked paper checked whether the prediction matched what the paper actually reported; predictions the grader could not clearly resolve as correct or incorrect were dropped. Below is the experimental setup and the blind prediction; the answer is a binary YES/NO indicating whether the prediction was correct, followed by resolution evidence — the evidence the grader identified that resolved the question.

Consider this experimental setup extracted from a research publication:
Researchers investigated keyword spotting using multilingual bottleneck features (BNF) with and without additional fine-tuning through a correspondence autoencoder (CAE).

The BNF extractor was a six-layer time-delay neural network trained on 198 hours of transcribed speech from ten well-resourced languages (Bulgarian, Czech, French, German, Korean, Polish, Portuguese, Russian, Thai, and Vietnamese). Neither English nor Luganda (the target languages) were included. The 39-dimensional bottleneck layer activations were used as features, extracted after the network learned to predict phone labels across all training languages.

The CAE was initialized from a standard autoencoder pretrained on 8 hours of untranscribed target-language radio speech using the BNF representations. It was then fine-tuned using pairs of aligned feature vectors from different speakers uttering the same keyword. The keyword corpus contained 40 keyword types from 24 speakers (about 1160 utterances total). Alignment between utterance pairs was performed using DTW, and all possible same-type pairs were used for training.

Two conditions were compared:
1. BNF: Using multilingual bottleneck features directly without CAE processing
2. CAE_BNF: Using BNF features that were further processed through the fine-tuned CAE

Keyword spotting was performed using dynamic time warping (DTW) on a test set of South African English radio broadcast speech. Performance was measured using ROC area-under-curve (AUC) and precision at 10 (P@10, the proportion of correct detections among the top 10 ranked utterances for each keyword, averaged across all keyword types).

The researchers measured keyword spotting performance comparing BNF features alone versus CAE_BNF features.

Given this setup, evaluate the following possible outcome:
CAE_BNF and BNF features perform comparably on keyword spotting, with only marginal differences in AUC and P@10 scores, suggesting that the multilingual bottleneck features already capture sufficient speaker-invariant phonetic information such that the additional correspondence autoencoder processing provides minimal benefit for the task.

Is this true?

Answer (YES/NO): NO